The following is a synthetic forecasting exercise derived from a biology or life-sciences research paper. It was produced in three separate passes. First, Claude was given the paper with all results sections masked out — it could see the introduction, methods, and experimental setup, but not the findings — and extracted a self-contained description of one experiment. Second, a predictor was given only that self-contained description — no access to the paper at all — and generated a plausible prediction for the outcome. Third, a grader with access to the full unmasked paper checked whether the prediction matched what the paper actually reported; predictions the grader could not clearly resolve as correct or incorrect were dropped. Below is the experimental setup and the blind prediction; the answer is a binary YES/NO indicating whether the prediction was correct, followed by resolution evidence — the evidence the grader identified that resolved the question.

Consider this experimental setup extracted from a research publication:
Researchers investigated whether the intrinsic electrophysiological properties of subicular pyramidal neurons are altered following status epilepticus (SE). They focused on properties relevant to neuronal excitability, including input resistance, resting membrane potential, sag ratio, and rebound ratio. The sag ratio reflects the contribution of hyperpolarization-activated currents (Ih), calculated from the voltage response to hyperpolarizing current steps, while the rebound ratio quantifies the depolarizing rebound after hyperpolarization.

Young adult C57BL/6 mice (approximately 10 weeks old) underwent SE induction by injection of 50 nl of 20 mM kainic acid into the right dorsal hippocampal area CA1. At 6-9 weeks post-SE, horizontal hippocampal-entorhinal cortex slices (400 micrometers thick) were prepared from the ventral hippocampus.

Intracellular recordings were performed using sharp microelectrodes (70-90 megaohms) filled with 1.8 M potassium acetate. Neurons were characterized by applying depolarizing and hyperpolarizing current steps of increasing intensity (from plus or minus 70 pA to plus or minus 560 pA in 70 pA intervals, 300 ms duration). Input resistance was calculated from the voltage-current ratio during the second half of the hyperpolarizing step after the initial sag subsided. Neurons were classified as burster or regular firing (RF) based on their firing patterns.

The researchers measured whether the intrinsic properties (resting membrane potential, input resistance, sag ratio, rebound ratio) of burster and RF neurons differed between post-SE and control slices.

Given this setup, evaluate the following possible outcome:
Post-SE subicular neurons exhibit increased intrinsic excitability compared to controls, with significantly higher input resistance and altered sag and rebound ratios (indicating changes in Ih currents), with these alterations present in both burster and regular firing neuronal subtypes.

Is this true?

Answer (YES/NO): NO